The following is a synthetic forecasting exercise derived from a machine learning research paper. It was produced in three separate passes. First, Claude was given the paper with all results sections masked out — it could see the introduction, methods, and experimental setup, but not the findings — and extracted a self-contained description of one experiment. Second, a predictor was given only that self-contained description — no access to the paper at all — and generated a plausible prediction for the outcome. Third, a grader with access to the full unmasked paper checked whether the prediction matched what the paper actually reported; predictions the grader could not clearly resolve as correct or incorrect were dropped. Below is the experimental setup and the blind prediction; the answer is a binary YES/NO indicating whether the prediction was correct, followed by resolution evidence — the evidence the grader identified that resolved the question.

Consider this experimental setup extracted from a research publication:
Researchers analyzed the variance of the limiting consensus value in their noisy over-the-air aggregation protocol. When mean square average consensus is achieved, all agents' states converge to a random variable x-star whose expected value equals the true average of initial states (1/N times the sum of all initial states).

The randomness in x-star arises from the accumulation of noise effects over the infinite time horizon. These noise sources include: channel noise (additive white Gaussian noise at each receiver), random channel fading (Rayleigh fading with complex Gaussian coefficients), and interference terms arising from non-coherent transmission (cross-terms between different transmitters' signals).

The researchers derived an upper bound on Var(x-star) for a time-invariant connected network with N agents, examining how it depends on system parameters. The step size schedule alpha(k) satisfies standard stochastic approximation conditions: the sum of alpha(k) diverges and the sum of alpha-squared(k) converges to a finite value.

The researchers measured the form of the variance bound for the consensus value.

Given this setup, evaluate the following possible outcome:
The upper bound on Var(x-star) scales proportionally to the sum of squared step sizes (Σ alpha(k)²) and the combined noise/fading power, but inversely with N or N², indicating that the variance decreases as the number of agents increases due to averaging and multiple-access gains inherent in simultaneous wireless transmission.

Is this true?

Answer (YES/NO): YES